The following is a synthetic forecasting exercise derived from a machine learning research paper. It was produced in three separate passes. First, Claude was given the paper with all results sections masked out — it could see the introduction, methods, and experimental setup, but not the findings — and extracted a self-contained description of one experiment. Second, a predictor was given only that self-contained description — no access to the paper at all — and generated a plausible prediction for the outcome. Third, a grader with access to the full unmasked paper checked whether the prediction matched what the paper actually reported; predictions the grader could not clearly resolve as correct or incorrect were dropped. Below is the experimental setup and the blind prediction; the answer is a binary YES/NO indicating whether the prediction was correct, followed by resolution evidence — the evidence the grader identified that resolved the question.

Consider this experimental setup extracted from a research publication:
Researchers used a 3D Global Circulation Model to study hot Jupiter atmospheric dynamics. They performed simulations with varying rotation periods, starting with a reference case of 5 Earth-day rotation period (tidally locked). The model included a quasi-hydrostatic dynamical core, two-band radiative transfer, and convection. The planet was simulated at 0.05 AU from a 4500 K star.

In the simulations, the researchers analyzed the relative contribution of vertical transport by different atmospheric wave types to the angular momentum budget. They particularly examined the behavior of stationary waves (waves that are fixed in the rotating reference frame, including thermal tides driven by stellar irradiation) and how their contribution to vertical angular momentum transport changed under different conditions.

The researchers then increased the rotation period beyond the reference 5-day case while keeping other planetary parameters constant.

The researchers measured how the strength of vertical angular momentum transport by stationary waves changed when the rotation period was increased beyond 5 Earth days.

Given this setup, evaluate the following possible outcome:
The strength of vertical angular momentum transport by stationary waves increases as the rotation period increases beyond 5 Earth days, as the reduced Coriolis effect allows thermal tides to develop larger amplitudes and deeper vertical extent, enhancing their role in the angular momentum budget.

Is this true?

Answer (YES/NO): YES